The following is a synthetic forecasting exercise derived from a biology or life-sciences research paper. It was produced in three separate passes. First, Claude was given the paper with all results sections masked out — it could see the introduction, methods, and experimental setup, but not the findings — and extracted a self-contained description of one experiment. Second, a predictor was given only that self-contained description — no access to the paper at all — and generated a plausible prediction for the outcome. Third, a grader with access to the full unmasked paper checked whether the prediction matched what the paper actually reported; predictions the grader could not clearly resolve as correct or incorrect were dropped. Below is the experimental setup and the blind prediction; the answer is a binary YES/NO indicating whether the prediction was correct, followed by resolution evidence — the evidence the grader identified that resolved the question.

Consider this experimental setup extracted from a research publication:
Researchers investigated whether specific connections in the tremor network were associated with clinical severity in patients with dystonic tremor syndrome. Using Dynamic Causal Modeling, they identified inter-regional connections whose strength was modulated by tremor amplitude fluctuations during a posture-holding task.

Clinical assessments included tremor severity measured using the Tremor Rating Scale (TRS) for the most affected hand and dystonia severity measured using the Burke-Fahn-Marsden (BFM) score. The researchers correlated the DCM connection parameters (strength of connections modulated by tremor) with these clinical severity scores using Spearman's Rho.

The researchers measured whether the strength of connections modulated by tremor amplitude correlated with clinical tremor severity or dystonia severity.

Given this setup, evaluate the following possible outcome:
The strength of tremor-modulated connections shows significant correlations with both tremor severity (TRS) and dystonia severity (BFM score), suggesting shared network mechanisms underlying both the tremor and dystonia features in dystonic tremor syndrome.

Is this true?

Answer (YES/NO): NO